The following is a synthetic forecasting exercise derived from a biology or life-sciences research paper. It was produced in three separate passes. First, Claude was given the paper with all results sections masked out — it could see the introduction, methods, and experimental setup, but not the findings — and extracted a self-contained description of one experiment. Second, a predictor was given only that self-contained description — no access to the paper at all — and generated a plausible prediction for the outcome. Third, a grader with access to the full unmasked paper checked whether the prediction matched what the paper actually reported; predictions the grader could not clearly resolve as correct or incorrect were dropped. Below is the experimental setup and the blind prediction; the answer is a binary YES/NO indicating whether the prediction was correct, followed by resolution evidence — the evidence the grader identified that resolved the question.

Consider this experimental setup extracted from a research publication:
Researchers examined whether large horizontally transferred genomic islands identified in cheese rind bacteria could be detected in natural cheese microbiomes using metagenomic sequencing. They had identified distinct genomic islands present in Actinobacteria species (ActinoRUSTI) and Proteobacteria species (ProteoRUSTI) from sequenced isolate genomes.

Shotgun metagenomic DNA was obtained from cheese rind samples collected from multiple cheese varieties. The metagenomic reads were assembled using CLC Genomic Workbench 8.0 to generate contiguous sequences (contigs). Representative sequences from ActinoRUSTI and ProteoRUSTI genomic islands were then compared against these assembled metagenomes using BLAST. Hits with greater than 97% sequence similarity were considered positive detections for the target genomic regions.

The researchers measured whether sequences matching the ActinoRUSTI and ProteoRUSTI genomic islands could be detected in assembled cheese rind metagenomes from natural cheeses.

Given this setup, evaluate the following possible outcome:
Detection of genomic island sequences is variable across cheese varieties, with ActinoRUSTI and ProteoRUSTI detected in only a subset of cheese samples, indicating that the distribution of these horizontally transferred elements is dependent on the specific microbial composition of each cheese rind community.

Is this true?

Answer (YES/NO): NO